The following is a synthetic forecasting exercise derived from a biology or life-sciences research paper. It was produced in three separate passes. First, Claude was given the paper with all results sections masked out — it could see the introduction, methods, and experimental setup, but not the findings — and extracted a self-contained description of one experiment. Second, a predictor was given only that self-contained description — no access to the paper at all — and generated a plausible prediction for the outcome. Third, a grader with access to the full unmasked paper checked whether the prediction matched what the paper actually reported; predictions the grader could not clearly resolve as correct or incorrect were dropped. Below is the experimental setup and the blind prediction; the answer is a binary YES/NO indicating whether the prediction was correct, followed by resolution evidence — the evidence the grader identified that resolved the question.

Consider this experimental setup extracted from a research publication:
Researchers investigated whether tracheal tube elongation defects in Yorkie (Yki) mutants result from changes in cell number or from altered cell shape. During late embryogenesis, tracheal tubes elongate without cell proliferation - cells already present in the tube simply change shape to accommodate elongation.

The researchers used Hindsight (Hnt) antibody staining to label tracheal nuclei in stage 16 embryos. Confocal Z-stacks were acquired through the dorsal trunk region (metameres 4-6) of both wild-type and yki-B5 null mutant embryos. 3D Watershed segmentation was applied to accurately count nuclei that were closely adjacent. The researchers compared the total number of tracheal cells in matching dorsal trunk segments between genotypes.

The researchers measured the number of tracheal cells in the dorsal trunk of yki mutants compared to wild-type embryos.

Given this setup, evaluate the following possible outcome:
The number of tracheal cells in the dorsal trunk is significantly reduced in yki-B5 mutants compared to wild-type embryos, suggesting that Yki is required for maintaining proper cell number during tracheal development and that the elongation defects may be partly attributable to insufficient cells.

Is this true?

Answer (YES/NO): NO